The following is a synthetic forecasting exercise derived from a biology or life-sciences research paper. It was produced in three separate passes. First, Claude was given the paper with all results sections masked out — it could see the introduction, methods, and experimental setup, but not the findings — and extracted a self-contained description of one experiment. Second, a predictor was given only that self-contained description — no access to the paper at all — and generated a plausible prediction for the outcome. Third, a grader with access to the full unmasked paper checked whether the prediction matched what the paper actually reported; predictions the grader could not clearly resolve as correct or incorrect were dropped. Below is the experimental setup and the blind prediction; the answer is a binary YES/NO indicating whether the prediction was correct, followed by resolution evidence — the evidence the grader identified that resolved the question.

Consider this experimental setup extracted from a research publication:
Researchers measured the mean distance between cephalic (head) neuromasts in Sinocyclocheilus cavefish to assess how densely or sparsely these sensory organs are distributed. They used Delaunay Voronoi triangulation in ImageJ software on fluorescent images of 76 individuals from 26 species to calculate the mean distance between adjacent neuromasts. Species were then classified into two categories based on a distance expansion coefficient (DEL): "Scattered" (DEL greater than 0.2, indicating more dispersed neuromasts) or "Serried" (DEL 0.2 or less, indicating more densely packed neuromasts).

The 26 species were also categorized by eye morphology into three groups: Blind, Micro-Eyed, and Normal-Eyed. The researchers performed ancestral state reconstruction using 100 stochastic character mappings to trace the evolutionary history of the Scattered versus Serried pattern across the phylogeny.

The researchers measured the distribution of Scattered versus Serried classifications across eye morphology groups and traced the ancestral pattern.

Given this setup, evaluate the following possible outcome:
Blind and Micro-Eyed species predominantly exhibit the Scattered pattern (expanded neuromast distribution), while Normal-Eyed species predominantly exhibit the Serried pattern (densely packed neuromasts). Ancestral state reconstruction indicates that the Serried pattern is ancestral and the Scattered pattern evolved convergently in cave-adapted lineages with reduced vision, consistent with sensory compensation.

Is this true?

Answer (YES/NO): NO